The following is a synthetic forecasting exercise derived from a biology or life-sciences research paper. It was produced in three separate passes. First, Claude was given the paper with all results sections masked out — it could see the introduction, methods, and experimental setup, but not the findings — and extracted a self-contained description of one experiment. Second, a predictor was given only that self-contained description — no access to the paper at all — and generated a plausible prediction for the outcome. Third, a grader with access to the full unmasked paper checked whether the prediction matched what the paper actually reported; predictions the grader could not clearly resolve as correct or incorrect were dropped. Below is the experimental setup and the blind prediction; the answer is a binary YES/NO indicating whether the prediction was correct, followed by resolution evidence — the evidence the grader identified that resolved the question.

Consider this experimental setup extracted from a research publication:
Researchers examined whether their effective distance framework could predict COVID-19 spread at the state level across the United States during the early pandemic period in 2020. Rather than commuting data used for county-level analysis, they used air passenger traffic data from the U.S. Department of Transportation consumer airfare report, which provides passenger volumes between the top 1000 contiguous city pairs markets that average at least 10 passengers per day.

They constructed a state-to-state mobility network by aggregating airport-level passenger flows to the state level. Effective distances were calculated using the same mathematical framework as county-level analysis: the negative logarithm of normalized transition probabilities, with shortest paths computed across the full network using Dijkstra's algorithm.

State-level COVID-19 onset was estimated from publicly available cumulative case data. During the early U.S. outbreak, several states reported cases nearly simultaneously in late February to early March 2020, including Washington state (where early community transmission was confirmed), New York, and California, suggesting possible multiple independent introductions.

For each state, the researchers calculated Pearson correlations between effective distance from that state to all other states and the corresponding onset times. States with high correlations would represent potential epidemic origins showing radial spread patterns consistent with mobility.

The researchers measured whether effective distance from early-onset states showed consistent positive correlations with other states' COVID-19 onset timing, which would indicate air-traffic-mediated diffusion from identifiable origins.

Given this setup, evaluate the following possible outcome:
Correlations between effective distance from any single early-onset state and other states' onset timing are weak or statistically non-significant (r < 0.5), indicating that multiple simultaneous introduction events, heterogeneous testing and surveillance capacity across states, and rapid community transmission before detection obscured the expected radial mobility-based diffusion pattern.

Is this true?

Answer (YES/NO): NO